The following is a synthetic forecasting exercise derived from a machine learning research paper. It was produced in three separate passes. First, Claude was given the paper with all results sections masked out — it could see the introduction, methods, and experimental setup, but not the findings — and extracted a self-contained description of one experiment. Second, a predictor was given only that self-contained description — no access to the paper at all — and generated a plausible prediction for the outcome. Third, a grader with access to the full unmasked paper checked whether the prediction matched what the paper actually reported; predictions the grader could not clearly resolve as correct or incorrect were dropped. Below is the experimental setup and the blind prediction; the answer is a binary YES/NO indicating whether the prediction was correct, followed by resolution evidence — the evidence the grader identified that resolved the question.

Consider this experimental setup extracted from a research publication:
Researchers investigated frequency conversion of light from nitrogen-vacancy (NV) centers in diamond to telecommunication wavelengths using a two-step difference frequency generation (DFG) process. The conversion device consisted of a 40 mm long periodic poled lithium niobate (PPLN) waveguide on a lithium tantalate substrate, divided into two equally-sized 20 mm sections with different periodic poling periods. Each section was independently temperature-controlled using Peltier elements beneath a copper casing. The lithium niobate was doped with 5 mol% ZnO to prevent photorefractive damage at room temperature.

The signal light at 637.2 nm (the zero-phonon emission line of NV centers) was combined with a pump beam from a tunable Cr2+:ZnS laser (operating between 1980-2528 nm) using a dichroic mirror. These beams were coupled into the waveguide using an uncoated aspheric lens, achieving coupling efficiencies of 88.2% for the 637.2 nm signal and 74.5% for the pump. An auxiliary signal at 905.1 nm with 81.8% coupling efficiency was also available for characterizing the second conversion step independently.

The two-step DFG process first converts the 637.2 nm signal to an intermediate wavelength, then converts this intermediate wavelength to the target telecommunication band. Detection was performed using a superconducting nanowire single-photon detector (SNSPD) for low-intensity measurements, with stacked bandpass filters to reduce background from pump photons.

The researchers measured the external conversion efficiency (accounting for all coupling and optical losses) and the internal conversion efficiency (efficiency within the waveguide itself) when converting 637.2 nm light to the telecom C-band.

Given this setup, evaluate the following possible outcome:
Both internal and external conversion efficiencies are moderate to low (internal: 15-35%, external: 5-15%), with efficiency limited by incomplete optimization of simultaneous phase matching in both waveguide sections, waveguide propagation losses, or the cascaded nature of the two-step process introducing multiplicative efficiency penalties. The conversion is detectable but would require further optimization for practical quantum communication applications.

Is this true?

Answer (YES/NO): NO